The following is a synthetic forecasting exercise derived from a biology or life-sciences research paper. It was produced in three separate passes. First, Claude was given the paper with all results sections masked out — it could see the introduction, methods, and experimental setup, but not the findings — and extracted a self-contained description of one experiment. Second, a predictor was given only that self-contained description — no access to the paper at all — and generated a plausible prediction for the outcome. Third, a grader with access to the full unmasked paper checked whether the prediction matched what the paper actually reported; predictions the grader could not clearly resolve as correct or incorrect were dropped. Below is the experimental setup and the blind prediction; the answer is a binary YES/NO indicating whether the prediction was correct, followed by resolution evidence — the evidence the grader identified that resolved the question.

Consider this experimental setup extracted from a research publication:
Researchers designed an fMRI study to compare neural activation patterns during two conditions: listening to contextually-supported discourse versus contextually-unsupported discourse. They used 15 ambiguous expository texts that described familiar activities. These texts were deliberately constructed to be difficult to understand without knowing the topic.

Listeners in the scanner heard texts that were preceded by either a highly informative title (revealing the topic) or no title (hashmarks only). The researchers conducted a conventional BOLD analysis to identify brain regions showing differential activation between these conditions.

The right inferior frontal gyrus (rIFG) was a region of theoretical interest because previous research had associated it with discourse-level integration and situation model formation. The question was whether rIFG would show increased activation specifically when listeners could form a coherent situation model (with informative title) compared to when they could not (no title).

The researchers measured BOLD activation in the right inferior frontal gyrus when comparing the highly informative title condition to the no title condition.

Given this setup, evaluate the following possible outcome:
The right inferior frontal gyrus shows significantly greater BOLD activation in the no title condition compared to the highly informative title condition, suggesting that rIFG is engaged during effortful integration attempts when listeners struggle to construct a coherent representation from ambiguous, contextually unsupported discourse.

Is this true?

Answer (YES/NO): NO